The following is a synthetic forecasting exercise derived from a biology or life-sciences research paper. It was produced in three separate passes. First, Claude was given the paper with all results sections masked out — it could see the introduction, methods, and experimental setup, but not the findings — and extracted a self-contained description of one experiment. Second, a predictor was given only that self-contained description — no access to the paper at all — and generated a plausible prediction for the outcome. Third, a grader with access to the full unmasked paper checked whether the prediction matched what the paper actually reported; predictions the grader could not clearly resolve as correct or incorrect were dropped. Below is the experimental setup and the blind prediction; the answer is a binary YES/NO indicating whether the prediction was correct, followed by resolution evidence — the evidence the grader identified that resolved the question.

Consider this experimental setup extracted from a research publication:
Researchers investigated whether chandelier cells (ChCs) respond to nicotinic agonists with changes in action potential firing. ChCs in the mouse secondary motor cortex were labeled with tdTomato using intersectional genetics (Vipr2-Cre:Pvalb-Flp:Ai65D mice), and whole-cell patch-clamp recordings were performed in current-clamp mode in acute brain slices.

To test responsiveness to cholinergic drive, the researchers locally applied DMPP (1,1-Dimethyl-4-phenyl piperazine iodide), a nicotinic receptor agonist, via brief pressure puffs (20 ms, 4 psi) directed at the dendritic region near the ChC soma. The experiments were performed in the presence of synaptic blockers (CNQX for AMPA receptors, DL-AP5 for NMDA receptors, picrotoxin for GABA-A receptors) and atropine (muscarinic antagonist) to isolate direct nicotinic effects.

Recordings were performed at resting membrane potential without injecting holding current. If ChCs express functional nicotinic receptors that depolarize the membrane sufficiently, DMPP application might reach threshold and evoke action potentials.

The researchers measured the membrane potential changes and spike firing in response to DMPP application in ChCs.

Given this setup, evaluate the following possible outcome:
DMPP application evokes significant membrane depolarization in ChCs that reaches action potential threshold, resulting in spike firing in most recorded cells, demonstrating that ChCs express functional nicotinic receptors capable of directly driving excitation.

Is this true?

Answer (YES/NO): NO